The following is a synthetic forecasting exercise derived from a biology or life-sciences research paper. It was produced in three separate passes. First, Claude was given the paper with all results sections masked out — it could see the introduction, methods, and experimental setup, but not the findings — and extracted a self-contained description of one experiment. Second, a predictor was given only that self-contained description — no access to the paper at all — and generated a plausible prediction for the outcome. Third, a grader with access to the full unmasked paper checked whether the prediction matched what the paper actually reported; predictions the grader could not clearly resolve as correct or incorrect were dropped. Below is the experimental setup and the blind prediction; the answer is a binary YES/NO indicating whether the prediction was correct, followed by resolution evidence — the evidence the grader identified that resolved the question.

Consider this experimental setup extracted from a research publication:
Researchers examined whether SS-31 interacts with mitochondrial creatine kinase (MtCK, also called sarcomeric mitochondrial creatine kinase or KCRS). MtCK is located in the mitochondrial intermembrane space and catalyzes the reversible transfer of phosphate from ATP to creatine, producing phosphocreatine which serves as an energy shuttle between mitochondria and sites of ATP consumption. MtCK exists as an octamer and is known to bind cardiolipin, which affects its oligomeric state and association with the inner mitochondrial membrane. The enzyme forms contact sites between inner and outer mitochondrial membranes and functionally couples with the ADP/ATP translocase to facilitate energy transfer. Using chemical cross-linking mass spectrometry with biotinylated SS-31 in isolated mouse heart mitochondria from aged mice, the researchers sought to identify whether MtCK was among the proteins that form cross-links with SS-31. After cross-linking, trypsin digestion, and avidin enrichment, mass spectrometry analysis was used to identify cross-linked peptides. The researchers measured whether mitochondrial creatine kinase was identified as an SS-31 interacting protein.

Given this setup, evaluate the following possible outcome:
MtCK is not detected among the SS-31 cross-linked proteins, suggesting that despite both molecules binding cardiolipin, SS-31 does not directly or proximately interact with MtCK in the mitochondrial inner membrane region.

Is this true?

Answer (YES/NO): NO